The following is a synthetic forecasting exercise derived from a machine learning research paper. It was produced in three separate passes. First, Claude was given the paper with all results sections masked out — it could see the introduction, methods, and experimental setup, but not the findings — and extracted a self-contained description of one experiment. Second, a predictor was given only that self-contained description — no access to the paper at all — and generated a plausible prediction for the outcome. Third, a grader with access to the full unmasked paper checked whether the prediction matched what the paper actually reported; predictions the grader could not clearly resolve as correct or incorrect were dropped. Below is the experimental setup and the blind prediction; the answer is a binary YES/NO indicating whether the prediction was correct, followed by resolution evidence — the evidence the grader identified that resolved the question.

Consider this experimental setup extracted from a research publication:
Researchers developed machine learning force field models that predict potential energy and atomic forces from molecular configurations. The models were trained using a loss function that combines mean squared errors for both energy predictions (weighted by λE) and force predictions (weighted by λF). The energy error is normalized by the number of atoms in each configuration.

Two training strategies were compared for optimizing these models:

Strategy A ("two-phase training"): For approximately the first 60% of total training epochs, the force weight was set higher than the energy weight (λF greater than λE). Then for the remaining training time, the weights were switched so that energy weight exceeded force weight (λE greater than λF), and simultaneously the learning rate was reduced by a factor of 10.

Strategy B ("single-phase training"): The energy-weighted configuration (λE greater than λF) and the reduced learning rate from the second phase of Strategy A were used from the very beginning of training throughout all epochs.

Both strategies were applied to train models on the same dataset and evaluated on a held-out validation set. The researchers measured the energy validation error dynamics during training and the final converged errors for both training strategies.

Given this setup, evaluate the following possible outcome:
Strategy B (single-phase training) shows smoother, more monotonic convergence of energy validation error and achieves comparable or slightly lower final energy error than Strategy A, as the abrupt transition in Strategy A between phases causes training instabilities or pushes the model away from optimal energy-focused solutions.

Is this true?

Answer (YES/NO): NO